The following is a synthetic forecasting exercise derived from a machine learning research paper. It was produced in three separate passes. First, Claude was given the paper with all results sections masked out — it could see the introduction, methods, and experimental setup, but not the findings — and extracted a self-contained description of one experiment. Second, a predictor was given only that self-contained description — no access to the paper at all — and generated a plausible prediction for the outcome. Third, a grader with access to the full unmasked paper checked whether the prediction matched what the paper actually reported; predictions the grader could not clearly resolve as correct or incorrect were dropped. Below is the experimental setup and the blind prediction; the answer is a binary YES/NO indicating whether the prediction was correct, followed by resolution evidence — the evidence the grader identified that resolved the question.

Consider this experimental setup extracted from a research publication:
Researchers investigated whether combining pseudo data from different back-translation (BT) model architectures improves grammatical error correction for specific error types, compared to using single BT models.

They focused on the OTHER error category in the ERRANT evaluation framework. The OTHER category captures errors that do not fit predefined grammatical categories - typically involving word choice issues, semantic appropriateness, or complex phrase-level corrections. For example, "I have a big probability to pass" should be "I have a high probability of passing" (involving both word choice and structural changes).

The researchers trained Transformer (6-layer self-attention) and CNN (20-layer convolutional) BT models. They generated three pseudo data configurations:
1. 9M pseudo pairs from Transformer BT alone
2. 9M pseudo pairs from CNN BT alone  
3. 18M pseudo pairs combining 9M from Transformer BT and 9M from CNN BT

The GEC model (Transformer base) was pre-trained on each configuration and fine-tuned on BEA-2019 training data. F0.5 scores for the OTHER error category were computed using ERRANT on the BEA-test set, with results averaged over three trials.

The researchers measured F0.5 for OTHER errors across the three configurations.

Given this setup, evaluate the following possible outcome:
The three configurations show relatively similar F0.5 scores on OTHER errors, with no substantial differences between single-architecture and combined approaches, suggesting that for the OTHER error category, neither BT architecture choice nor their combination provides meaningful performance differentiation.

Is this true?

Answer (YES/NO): NO